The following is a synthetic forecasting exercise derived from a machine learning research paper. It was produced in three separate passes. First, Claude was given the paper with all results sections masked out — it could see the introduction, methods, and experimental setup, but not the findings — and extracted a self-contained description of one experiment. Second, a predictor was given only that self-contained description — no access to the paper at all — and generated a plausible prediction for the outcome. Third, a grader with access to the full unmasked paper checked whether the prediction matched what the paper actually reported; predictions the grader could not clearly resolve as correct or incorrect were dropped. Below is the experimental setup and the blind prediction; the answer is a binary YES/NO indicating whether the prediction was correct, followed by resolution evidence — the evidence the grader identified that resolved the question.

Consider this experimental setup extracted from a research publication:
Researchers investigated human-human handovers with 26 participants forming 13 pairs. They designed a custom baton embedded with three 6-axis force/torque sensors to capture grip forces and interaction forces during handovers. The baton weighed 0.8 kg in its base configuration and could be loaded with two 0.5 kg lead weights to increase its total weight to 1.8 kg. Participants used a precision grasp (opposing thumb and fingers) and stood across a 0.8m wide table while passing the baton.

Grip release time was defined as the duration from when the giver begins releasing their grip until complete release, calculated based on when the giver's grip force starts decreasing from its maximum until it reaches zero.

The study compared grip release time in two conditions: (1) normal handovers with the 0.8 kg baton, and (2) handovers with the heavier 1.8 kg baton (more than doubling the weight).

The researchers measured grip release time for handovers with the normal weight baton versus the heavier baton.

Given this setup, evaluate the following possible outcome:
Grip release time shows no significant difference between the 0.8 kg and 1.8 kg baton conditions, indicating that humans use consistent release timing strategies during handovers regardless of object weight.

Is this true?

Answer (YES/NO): NO